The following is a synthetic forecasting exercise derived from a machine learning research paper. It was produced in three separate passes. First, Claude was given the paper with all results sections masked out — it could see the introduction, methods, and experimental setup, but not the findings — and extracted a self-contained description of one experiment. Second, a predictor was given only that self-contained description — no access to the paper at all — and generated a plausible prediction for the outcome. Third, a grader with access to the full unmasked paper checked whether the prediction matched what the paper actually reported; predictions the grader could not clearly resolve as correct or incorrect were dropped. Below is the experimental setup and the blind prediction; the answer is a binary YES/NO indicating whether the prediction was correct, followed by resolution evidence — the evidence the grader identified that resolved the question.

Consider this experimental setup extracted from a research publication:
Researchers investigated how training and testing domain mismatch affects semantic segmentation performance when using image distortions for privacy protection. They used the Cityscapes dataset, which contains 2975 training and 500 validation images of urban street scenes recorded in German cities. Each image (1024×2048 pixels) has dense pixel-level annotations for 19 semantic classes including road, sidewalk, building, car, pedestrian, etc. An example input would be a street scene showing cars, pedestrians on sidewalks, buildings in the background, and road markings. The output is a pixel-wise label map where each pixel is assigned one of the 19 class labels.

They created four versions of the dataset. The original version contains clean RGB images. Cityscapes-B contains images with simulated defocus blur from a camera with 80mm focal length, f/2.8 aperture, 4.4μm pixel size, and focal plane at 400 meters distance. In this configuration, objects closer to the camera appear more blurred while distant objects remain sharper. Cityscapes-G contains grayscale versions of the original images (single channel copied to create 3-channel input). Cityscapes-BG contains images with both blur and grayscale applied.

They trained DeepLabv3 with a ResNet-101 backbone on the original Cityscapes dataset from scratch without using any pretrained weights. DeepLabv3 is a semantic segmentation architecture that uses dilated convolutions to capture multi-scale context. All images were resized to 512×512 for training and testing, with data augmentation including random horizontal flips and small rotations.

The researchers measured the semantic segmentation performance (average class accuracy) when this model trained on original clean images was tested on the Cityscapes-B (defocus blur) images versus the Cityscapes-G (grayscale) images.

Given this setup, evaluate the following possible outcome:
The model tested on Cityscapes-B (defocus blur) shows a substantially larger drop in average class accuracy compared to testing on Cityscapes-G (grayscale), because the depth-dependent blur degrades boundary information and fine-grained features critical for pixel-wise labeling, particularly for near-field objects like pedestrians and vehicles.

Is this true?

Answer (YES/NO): YES